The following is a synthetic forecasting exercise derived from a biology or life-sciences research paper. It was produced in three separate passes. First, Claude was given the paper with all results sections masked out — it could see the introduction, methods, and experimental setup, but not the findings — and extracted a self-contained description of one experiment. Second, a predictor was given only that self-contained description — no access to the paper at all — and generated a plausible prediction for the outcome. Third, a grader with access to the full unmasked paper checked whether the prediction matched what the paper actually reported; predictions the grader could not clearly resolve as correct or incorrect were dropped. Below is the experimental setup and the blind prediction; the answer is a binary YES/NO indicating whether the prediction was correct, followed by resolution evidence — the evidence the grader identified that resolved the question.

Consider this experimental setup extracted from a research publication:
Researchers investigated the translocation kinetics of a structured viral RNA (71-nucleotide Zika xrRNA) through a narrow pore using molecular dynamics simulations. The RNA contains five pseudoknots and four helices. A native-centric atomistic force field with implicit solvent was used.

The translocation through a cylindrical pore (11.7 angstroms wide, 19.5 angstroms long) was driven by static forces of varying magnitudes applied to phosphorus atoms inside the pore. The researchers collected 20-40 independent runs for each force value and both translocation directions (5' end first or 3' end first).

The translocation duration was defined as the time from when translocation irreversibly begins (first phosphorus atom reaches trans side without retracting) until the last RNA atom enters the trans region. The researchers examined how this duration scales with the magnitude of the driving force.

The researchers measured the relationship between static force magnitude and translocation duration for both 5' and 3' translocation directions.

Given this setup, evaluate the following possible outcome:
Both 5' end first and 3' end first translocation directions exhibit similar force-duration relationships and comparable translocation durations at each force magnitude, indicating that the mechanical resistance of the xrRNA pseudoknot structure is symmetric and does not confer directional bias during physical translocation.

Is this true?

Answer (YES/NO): NO